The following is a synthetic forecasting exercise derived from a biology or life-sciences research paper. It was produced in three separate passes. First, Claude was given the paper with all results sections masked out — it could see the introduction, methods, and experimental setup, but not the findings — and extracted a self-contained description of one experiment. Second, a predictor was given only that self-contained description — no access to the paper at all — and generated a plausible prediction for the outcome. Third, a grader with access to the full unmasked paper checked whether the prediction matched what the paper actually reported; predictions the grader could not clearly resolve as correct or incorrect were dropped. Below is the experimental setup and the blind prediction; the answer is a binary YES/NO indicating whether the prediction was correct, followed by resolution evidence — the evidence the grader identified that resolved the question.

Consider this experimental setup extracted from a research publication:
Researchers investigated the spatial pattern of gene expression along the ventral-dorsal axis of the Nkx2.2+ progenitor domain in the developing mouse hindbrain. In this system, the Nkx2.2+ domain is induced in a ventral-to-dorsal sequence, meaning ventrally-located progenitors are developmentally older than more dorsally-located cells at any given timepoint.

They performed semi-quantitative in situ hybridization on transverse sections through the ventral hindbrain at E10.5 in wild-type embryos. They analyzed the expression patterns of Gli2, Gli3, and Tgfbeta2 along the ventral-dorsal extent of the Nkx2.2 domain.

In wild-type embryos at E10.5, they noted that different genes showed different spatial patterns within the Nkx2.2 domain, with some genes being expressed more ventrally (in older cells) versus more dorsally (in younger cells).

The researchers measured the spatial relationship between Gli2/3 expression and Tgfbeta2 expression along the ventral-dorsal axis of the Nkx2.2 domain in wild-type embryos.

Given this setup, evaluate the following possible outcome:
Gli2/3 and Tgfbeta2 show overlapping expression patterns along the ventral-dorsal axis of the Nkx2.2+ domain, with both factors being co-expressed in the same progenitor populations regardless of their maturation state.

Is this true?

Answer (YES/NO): NO